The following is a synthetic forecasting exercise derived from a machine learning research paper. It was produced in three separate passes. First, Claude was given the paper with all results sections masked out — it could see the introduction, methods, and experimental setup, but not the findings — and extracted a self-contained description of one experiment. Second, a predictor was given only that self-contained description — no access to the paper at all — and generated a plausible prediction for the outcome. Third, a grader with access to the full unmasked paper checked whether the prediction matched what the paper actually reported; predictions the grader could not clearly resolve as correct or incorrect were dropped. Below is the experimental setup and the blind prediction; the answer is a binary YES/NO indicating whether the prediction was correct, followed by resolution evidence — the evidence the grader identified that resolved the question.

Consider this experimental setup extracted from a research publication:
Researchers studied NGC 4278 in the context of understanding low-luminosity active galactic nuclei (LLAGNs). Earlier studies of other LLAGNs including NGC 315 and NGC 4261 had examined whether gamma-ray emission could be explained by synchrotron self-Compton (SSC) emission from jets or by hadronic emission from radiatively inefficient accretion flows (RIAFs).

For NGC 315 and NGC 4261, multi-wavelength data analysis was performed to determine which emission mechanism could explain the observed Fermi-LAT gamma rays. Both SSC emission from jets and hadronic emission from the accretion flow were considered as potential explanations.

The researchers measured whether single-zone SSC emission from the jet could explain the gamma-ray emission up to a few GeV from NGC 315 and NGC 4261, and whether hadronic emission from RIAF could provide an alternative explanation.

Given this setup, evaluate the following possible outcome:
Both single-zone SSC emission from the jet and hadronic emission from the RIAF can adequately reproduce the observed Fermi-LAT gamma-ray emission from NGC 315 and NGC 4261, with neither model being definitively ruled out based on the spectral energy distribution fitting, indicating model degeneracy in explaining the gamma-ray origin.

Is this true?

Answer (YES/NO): NO